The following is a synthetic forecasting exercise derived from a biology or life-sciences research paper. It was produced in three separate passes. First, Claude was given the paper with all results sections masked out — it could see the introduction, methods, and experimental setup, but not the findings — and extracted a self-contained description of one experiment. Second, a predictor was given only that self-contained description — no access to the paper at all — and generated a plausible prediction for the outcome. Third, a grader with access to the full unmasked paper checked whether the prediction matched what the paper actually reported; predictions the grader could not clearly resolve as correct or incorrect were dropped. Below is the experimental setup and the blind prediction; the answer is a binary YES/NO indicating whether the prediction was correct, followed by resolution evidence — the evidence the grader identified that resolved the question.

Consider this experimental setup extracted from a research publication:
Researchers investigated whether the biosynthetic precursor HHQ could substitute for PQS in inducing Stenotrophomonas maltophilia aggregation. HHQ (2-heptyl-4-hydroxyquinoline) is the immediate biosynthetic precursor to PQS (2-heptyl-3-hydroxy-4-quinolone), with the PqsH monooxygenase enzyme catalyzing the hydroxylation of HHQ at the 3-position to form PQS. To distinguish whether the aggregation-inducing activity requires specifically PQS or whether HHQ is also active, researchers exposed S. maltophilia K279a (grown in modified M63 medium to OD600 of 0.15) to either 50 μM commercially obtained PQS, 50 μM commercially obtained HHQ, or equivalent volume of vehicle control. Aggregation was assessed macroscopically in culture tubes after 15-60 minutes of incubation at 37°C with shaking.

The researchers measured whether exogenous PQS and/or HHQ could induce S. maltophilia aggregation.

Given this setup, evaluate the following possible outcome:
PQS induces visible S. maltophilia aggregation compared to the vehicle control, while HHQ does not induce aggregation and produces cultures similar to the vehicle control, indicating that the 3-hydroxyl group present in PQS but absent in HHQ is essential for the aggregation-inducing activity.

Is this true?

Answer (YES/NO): YES